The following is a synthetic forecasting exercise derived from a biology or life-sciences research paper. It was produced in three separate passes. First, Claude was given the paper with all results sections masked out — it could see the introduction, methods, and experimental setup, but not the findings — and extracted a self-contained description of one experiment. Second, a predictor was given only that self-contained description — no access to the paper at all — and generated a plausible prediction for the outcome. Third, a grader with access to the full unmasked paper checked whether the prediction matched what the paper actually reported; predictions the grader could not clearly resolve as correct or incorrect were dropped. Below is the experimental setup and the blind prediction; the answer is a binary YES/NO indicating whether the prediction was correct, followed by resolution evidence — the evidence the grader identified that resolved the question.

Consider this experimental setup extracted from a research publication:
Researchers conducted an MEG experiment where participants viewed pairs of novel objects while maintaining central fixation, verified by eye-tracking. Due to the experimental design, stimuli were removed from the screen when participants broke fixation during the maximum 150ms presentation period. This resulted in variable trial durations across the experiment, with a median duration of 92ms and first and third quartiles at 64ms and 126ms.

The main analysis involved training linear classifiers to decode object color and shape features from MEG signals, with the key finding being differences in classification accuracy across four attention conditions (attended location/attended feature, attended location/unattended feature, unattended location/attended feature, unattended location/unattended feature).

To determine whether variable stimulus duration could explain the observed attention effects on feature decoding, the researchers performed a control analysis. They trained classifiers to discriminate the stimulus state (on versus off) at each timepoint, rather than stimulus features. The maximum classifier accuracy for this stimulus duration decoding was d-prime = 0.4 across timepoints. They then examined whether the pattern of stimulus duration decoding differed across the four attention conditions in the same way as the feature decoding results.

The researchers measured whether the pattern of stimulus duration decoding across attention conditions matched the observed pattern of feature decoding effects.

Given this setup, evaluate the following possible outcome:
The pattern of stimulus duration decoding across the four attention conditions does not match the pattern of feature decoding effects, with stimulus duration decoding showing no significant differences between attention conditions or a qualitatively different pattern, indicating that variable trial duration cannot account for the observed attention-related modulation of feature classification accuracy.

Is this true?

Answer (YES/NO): YES